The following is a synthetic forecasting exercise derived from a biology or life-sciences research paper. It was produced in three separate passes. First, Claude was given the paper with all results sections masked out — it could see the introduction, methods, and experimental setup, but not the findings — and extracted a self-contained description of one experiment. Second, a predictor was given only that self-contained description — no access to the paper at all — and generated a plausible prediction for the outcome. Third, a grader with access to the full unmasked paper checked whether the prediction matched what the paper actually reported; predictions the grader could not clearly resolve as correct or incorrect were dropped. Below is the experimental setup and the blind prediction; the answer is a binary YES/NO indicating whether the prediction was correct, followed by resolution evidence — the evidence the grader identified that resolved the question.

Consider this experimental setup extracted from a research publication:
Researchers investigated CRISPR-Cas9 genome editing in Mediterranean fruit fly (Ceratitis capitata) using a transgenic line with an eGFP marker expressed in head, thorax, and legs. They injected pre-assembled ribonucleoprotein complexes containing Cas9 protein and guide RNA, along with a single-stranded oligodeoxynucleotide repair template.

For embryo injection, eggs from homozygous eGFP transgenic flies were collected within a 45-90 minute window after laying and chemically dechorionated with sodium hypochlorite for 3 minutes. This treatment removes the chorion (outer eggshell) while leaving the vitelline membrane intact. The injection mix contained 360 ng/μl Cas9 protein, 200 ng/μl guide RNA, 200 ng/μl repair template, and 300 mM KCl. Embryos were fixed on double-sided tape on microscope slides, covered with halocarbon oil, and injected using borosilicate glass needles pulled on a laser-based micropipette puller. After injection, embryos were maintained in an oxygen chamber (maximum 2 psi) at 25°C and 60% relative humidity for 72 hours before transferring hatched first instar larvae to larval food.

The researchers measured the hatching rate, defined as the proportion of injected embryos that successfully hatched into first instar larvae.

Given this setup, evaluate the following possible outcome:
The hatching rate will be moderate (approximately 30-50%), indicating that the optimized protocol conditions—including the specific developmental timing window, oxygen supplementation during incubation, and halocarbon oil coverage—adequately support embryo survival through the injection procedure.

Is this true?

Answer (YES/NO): NO